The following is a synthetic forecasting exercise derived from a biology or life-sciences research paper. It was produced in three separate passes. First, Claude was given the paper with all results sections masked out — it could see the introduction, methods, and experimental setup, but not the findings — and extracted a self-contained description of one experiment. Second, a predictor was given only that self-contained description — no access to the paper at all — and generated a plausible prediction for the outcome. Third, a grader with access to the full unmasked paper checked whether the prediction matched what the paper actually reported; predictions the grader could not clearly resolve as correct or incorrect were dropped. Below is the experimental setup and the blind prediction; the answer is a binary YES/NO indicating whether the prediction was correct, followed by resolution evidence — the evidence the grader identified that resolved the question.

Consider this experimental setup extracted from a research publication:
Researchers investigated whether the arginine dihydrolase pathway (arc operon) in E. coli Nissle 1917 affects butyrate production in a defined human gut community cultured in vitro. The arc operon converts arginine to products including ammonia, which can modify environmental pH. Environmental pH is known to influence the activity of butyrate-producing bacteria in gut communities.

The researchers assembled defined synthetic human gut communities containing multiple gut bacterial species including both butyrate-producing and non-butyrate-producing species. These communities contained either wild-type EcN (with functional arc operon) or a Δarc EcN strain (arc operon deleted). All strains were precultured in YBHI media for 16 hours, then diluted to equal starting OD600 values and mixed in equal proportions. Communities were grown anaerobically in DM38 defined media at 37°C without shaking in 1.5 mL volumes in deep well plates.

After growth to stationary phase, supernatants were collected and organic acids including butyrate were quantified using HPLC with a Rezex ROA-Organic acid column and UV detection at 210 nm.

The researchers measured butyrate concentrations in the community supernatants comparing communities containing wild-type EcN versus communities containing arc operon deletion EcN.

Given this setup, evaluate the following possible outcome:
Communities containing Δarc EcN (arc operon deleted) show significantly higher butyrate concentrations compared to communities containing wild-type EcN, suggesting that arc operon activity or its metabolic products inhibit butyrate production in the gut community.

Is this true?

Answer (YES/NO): NO